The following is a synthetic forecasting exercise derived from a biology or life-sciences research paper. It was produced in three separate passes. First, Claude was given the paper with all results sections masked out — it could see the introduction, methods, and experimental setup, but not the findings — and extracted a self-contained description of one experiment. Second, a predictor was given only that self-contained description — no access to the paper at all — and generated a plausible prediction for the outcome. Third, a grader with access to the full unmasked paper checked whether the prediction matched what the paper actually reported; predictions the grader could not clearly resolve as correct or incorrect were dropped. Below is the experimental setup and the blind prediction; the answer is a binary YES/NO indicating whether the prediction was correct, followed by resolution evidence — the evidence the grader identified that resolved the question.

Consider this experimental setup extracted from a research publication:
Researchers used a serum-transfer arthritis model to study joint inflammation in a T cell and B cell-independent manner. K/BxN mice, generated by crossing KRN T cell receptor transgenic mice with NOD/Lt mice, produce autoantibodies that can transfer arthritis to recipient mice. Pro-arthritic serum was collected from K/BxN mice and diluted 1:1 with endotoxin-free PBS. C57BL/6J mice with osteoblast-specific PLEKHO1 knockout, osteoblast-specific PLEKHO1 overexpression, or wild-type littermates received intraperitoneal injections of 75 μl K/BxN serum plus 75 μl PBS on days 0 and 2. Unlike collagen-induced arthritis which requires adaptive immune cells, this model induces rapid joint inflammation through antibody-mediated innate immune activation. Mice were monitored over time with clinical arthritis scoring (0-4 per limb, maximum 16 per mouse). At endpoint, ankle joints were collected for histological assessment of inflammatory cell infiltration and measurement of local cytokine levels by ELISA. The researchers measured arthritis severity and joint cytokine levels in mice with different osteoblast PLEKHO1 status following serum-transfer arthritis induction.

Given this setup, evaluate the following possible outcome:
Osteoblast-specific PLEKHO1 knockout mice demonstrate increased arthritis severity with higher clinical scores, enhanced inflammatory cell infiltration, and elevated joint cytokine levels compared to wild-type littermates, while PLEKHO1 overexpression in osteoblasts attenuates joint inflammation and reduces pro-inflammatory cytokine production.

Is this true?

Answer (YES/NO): NO